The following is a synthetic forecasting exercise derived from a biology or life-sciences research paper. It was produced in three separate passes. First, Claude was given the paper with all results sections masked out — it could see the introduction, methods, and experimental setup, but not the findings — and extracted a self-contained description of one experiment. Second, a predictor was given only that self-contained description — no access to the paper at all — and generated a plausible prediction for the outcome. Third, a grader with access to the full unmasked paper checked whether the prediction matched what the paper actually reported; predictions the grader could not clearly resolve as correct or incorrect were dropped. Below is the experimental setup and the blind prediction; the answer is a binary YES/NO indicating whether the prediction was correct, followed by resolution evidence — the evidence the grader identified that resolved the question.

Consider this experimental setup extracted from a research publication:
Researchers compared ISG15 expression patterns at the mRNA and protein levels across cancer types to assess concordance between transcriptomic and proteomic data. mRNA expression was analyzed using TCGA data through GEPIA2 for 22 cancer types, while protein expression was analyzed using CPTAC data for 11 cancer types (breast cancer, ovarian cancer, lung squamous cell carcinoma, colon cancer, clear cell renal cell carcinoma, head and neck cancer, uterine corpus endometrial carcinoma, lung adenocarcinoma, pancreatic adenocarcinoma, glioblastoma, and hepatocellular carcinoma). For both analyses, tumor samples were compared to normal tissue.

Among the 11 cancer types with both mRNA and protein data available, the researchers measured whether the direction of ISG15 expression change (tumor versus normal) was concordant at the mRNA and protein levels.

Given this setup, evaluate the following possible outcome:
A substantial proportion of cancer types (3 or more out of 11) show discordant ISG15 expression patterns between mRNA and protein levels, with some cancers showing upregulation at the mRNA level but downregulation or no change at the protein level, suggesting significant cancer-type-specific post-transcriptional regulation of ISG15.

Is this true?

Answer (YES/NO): NO